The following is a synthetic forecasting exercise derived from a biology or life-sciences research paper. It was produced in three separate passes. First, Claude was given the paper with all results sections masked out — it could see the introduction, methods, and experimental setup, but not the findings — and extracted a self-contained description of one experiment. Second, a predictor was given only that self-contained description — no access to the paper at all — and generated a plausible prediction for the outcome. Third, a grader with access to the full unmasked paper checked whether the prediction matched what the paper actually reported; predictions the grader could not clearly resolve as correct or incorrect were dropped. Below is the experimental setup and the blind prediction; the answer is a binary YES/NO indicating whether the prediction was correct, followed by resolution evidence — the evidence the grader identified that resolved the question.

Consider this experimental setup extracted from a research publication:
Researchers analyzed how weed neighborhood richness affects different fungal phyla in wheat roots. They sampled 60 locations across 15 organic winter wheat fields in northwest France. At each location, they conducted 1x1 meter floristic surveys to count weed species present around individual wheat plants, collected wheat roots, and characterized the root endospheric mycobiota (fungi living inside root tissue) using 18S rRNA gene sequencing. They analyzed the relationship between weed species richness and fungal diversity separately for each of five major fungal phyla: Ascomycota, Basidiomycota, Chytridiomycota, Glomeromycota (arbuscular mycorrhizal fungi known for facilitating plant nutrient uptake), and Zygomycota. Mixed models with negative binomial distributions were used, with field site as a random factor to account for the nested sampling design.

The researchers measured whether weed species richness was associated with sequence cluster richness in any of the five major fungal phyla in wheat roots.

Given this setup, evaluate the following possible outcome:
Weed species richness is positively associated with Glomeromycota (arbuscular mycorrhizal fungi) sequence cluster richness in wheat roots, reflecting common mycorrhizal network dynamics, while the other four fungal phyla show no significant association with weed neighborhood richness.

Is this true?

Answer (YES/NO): NO